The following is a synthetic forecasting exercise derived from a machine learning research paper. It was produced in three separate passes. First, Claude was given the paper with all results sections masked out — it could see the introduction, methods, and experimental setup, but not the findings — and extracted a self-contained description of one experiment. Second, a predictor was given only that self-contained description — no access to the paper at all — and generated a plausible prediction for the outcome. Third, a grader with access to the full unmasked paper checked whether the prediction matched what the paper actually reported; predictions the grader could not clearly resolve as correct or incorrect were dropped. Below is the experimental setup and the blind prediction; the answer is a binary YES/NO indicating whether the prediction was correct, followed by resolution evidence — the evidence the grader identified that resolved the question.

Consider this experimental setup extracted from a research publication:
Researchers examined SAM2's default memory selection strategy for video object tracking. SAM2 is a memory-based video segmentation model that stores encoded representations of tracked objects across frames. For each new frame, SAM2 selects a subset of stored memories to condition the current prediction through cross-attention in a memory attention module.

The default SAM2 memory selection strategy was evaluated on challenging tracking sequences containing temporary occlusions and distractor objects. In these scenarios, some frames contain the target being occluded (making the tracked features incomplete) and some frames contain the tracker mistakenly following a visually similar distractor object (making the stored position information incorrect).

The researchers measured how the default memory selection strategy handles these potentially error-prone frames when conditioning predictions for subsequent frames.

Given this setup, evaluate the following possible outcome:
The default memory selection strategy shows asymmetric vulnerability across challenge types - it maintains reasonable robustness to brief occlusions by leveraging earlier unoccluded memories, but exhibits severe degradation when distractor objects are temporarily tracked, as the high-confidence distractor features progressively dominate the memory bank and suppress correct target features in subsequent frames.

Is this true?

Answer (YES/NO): NO